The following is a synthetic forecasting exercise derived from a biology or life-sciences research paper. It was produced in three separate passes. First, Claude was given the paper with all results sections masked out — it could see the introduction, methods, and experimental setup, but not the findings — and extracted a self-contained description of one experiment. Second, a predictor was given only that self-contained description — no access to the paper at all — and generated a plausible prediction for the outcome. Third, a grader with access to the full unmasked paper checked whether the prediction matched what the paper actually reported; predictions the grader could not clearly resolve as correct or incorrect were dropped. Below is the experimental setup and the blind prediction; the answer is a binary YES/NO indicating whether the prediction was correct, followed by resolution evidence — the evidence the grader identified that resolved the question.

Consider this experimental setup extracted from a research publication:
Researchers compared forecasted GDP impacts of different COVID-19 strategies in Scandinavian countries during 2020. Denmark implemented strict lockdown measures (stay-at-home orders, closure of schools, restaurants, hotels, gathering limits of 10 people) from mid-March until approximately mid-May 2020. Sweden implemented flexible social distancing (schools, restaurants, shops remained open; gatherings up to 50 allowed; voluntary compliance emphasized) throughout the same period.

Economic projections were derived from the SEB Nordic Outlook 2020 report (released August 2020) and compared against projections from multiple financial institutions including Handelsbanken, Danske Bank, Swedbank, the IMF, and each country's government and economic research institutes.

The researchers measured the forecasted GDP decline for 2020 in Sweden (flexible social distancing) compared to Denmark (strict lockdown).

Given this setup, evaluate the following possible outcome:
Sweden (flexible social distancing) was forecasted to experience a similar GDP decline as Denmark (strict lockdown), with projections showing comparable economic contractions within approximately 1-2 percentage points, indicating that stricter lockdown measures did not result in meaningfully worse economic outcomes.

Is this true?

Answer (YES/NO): NO